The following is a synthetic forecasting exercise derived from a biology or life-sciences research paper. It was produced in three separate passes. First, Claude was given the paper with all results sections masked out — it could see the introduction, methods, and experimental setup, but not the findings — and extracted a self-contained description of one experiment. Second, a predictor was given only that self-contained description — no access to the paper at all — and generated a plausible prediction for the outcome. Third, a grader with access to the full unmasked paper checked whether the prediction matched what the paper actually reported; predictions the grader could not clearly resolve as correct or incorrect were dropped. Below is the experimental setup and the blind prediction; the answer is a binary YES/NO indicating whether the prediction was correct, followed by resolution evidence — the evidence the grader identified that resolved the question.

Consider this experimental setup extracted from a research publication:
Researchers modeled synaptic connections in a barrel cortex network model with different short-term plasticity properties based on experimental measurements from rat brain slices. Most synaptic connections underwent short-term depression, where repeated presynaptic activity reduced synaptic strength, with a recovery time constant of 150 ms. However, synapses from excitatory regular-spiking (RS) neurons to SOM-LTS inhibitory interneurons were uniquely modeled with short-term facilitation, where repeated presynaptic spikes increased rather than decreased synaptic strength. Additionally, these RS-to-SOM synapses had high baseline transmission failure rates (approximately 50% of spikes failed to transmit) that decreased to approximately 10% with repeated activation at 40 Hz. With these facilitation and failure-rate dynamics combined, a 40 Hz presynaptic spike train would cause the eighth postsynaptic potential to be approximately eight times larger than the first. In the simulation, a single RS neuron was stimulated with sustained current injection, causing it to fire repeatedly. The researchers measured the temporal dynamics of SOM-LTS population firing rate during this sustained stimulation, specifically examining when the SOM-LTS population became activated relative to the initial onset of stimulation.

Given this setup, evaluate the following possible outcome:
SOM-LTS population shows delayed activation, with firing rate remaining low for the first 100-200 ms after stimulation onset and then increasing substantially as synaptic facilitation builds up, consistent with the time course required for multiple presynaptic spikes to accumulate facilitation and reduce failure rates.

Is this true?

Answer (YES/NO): NO